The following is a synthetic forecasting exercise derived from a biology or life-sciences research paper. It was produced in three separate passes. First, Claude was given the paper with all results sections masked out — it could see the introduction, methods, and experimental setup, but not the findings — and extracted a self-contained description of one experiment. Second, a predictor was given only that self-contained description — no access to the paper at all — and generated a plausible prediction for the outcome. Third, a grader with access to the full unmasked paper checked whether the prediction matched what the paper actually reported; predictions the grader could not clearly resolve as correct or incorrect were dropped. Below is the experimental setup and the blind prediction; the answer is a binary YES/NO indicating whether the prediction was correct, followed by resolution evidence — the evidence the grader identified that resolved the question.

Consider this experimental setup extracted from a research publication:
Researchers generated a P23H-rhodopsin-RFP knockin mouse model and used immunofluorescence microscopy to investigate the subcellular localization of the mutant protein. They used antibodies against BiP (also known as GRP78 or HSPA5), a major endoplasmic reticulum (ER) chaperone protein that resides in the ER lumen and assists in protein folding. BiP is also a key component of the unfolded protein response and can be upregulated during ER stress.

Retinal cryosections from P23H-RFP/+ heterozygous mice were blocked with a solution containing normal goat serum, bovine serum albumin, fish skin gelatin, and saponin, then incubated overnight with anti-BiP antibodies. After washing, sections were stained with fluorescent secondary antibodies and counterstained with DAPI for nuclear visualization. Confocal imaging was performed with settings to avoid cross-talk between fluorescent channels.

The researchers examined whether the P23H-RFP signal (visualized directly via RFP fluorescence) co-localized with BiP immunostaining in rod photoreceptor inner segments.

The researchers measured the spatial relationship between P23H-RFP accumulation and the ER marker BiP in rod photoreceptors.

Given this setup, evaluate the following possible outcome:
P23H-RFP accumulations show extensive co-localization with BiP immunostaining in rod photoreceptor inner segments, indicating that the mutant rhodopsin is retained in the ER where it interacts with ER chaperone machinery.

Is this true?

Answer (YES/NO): YES